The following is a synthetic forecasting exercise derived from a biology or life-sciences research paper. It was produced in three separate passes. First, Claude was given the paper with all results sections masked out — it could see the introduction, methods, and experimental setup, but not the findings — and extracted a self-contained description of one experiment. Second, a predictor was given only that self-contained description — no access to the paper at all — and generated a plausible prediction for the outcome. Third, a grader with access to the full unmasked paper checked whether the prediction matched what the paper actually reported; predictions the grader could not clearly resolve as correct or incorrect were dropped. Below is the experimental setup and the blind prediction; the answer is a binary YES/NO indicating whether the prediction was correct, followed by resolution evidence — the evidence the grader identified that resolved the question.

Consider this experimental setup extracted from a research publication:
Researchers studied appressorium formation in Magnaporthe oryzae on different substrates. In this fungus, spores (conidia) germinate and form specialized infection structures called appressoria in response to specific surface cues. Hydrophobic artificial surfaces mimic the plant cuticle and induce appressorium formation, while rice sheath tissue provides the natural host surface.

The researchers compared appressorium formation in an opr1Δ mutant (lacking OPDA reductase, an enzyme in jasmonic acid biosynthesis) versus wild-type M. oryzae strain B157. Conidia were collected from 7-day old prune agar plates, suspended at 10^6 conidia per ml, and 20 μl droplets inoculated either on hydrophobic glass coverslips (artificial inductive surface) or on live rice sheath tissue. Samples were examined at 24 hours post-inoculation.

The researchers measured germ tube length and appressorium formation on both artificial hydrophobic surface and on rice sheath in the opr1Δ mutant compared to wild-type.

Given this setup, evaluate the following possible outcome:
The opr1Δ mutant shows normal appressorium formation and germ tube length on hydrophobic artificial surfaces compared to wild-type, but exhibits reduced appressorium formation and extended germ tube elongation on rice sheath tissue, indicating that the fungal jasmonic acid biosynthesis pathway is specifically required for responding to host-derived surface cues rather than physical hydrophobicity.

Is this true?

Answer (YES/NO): NO